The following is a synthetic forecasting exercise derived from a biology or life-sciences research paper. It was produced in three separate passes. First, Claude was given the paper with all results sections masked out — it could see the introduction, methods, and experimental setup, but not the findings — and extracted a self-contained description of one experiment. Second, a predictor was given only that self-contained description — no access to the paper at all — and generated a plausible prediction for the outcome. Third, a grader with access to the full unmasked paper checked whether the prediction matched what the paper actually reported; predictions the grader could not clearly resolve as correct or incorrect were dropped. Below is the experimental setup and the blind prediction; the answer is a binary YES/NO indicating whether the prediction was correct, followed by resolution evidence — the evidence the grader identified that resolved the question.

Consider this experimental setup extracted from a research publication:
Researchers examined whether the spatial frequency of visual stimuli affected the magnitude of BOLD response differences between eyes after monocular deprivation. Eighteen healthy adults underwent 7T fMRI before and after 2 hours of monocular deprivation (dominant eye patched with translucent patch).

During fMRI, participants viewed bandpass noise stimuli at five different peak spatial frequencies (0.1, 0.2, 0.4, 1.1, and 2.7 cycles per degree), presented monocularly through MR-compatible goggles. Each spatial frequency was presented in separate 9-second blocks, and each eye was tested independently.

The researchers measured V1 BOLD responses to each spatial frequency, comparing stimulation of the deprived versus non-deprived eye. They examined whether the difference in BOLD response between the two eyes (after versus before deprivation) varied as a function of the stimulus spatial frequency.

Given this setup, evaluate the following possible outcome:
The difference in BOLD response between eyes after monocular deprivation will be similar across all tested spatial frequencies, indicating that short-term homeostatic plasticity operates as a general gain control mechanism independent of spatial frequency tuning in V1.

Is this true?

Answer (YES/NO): NO